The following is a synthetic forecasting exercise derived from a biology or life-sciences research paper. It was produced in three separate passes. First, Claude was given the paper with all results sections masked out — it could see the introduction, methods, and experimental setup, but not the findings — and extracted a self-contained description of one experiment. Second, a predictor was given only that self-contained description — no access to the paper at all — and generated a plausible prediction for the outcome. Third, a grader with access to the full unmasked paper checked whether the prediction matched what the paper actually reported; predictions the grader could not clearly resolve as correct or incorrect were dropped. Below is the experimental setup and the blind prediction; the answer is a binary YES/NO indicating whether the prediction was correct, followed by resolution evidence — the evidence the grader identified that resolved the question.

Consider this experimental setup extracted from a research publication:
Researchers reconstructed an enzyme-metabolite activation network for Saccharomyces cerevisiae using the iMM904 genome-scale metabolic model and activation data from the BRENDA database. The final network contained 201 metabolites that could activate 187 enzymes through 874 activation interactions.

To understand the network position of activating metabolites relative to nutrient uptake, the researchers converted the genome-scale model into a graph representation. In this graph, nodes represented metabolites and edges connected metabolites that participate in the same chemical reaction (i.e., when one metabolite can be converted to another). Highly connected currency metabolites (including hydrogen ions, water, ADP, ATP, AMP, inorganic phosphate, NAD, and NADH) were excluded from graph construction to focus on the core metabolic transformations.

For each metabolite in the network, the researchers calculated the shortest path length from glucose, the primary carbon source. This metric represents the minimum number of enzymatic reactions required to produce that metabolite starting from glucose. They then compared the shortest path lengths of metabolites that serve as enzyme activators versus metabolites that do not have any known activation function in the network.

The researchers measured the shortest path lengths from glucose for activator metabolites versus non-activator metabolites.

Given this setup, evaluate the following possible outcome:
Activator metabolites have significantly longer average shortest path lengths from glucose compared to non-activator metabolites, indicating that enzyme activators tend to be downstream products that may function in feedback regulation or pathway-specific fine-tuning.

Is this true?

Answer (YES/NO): NO